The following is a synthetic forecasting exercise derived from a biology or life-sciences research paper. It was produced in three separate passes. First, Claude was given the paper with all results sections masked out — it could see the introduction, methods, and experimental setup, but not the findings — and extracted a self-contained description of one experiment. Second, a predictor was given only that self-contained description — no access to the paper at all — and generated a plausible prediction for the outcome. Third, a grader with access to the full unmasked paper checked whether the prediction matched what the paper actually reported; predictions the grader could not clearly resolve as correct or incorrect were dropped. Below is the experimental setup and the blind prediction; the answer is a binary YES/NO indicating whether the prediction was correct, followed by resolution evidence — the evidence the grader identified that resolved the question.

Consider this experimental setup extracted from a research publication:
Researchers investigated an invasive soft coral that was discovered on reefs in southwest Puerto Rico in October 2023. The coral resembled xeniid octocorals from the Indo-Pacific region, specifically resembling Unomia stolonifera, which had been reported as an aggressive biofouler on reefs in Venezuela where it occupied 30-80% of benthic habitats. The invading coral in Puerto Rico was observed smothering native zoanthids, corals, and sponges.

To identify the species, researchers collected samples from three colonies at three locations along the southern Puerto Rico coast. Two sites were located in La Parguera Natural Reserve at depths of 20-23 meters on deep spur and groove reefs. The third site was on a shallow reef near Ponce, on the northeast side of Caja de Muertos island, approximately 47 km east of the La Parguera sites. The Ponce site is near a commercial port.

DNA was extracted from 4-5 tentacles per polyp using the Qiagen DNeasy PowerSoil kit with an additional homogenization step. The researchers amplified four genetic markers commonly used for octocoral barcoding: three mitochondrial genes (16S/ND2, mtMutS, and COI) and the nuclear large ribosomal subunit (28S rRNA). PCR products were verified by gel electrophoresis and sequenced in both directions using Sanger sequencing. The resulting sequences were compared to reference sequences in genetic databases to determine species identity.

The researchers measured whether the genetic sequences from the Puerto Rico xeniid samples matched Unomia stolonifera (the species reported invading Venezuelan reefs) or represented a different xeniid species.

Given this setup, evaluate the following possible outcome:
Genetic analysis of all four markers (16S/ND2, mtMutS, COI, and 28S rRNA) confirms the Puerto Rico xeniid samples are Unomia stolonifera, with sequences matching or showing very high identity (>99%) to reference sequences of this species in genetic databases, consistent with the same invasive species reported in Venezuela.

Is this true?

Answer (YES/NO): NO